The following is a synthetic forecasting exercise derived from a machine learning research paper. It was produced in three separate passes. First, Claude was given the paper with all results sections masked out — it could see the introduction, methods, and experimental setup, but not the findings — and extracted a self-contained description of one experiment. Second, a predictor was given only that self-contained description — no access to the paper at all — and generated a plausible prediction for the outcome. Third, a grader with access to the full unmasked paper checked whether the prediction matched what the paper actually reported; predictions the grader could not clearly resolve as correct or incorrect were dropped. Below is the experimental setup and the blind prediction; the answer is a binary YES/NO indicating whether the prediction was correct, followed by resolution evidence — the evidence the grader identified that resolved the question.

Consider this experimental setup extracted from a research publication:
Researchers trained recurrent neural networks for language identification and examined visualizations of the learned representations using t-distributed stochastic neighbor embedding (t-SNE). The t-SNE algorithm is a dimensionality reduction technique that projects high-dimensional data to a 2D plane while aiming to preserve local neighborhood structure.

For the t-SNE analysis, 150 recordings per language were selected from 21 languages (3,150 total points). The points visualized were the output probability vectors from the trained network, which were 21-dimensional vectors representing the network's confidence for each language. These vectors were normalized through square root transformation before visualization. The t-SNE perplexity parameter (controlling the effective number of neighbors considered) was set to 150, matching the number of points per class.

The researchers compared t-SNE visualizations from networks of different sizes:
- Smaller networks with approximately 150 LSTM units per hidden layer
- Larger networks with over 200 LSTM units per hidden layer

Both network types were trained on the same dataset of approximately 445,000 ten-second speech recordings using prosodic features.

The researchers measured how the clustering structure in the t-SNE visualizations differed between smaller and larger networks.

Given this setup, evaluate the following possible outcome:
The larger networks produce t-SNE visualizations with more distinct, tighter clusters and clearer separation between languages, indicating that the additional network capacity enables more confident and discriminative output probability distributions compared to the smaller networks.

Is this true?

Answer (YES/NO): YES